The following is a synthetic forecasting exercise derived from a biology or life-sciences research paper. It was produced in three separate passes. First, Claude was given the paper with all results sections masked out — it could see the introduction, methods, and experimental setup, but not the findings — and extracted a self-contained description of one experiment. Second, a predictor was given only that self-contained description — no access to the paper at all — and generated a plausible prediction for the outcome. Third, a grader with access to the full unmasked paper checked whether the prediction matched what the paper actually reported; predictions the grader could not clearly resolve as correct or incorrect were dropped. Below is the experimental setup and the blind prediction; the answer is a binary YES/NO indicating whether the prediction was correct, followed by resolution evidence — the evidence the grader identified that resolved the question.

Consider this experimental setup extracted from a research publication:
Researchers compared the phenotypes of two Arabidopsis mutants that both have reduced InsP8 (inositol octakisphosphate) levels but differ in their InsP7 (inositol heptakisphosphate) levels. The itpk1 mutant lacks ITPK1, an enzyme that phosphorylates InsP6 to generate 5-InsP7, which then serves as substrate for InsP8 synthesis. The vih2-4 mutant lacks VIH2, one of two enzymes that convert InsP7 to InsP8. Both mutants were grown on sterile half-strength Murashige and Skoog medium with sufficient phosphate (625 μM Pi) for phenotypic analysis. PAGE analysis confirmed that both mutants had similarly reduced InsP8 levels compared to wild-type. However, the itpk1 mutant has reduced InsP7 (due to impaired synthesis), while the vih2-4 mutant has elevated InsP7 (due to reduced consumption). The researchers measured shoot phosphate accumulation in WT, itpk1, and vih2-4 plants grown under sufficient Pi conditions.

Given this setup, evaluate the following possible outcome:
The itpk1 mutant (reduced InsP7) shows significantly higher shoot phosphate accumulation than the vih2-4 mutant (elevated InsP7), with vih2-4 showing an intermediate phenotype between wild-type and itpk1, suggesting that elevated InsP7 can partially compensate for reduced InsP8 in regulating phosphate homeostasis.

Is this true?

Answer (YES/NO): YES